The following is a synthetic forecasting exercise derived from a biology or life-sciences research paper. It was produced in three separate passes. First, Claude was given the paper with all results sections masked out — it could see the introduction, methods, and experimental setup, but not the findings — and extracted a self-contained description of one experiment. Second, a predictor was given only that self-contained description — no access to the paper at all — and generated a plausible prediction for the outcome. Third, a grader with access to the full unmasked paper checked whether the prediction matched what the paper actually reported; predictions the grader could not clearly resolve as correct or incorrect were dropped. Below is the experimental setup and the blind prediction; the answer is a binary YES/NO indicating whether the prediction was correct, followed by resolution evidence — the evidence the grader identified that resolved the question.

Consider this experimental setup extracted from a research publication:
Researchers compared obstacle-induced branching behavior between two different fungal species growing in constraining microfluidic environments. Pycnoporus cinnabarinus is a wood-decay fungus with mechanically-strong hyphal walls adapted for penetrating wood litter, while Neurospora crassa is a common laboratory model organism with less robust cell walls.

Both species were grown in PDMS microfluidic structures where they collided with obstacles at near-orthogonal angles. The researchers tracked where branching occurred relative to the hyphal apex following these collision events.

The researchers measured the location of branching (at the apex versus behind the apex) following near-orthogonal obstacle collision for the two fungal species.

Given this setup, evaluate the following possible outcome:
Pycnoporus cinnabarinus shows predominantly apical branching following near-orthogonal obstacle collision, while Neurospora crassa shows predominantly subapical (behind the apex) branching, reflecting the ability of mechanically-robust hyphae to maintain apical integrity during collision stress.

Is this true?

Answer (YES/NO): NO